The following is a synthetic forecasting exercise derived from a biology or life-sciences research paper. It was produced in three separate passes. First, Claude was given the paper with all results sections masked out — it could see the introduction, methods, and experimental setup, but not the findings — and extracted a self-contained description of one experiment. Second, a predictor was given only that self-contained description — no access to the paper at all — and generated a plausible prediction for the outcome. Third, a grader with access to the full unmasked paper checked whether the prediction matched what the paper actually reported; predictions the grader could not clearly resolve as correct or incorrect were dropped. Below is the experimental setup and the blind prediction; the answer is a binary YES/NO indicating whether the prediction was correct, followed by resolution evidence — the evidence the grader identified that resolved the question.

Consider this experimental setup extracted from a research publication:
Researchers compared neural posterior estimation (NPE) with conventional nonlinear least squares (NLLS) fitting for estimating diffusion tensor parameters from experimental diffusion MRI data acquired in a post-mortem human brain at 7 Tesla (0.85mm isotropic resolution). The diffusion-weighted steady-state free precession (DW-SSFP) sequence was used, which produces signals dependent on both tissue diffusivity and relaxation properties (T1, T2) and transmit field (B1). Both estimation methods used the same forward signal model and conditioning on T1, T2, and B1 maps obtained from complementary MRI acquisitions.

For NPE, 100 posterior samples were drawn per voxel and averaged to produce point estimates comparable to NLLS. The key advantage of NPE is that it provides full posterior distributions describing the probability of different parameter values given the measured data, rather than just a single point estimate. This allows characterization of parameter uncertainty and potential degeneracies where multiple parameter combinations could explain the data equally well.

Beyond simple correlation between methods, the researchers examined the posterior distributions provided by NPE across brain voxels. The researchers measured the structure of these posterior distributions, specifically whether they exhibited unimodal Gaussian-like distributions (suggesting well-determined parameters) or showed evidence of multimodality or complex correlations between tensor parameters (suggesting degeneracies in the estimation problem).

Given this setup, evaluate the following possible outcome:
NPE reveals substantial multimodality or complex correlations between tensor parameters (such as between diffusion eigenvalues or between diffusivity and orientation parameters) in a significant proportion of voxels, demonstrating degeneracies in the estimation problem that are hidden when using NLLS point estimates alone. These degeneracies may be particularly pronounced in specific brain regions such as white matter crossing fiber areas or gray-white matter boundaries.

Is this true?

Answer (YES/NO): NO